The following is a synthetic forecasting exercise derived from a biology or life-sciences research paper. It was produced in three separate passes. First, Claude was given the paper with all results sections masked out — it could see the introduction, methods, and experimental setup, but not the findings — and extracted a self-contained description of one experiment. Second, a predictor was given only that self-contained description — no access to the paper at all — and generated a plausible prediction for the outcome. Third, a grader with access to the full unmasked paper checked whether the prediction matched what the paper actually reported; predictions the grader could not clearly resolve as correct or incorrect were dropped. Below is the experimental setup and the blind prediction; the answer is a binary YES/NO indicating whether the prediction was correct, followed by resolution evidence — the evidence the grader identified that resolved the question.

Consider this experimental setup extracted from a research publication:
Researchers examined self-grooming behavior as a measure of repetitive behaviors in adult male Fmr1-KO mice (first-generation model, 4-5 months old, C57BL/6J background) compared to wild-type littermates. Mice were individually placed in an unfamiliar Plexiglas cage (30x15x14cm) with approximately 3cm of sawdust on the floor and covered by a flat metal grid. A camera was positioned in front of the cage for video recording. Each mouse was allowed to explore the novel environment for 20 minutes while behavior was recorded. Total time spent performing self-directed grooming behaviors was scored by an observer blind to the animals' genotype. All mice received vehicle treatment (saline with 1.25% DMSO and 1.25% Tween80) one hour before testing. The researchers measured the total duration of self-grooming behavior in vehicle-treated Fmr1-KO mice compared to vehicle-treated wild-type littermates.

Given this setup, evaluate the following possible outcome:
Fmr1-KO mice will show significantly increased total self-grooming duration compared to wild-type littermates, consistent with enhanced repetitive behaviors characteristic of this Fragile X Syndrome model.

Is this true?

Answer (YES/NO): YES